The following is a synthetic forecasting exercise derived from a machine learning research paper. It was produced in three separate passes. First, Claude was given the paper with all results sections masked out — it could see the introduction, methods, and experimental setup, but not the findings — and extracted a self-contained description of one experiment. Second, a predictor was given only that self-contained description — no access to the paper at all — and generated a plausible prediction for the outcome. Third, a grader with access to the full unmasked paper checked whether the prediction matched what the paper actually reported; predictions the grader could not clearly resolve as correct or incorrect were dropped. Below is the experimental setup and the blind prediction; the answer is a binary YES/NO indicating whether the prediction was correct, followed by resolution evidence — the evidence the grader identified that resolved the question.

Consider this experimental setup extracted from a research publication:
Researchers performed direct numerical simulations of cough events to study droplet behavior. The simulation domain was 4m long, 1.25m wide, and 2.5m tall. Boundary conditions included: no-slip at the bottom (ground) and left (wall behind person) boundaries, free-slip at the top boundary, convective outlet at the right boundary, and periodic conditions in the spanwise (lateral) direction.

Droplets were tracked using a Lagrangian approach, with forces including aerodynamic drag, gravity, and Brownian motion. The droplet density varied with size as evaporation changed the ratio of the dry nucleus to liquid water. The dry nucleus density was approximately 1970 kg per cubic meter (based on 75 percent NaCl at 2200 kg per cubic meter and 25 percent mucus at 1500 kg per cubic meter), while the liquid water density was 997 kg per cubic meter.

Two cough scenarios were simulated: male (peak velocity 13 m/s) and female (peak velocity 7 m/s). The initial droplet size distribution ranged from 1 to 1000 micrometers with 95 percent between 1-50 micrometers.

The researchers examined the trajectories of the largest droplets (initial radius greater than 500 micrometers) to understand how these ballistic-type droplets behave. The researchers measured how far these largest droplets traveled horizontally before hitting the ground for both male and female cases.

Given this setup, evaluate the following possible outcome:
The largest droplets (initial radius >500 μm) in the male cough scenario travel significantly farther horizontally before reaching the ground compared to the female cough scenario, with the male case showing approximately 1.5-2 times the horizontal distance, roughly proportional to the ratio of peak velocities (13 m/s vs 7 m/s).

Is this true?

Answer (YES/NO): NO